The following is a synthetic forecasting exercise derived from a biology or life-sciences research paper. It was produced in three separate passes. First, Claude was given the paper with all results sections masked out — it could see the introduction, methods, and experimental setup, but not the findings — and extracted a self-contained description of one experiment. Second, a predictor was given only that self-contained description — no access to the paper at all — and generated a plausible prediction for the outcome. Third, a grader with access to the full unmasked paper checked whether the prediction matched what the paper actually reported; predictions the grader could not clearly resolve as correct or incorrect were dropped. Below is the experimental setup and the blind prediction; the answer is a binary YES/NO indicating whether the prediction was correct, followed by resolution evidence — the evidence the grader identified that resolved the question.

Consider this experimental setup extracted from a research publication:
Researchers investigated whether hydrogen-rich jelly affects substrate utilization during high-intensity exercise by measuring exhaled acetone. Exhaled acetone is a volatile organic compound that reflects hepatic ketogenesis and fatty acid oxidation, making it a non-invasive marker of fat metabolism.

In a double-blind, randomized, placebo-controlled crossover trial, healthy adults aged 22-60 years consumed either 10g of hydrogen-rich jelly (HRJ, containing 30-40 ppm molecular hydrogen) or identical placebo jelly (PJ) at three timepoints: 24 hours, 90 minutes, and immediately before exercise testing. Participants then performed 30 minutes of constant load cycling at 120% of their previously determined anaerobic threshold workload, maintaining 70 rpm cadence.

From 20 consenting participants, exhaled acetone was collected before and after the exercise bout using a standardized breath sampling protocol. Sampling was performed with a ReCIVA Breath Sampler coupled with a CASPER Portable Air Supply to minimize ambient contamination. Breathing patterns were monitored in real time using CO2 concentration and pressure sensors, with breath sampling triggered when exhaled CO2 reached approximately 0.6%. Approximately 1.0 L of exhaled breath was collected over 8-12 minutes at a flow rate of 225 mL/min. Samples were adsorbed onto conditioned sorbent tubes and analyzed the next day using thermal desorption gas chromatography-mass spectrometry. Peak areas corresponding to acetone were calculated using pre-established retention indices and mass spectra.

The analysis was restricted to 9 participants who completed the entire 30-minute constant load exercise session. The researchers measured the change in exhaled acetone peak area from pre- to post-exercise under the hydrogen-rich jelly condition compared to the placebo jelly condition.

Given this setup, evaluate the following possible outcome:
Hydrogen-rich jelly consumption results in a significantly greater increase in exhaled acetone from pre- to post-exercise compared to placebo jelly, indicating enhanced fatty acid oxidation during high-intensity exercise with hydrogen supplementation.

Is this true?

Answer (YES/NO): NO